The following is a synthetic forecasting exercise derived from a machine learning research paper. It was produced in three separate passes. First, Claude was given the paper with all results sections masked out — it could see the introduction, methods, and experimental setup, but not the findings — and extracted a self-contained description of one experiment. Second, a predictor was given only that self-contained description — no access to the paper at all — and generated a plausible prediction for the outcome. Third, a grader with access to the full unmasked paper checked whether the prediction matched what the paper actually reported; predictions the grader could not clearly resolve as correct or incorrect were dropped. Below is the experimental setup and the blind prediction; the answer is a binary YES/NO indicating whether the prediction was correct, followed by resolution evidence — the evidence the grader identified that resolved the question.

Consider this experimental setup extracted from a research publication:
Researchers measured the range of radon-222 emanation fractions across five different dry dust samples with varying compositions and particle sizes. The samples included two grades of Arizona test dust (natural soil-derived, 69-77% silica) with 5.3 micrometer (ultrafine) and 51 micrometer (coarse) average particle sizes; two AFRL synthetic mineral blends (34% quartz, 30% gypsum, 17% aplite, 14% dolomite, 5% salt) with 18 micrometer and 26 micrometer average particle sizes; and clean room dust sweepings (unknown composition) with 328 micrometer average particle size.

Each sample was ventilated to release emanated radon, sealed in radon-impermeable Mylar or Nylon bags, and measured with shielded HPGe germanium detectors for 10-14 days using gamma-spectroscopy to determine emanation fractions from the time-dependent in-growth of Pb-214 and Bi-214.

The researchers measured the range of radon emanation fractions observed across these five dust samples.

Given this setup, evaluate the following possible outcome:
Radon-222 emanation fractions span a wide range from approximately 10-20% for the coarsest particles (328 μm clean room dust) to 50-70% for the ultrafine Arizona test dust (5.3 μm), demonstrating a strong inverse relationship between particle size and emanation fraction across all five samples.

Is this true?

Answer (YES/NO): NO